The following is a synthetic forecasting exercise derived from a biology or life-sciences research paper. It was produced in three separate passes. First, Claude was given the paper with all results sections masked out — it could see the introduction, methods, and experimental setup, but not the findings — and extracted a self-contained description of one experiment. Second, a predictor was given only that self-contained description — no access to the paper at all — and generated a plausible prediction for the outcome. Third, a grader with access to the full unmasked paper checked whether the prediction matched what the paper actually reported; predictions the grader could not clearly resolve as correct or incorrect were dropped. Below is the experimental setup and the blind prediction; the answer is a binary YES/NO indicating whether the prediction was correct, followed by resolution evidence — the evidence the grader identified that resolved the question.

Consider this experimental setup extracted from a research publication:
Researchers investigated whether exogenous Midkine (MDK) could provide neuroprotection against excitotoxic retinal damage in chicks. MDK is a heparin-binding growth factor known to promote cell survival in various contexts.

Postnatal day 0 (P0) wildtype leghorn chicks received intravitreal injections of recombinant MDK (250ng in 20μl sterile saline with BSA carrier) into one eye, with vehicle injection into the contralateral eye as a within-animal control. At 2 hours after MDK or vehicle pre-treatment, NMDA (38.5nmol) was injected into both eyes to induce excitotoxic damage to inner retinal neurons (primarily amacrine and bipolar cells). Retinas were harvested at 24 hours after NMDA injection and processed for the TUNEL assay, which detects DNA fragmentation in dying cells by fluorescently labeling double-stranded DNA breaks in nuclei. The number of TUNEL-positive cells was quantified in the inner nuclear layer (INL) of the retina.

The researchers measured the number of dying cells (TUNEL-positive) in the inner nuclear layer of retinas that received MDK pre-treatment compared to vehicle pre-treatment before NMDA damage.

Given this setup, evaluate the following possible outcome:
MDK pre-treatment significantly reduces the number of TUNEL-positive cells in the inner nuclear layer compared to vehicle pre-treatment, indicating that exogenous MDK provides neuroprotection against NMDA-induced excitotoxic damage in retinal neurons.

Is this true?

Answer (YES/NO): YES